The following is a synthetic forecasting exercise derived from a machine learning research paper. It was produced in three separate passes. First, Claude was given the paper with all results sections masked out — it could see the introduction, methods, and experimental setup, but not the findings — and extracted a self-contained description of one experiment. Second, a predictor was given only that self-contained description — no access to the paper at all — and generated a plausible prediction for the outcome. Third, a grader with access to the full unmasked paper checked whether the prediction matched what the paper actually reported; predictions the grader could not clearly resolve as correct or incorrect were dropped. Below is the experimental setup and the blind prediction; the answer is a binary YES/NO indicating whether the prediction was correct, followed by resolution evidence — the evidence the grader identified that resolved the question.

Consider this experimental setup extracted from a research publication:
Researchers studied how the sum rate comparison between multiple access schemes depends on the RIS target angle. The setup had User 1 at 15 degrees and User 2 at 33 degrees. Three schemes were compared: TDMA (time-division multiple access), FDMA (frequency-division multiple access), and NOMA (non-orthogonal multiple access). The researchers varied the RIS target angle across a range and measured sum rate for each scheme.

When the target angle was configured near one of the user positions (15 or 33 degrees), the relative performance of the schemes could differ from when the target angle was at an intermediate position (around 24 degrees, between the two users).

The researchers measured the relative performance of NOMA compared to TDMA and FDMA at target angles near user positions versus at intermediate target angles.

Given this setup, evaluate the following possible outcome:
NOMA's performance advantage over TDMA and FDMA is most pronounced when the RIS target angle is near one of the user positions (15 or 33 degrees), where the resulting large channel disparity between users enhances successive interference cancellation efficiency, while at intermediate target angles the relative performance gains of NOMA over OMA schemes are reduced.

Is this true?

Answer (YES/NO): YES